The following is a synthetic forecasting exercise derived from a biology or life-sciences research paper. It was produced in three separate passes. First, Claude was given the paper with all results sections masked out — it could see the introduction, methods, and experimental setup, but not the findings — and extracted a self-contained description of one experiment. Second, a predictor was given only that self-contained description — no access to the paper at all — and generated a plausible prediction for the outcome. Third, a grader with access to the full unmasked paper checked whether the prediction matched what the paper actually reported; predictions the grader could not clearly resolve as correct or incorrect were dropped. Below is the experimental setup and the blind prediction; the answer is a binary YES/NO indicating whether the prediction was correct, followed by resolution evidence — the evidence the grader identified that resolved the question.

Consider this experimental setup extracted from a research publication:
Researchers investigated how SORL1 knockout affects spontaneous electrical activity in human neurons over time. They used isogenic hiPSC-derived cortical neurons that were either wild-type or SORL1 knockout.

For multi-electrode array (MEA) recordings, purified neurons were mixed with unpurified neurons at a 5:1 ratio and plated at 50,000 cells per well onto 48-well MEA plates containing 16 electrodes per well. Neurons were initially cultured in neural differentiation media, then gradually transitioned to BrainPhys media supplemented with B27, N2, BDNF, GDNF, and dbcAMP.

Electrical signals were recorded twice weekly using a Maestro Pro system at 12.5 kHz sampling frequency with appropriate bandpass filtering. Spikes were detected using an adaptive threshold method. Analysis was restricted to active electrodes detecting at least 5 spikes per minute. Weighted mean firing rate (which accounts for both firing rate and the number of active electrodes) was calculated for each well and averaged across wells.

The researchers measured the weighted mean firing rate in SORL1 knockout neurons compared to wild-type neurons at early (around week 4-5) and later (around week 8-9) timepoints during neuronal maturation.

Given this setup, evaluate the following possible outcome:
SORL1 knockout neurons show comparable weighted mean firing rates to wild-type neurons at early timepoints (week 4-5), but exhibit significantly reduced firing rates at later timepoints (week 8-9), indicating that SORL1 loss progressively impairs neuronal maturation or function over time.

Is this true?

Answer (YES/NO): NO